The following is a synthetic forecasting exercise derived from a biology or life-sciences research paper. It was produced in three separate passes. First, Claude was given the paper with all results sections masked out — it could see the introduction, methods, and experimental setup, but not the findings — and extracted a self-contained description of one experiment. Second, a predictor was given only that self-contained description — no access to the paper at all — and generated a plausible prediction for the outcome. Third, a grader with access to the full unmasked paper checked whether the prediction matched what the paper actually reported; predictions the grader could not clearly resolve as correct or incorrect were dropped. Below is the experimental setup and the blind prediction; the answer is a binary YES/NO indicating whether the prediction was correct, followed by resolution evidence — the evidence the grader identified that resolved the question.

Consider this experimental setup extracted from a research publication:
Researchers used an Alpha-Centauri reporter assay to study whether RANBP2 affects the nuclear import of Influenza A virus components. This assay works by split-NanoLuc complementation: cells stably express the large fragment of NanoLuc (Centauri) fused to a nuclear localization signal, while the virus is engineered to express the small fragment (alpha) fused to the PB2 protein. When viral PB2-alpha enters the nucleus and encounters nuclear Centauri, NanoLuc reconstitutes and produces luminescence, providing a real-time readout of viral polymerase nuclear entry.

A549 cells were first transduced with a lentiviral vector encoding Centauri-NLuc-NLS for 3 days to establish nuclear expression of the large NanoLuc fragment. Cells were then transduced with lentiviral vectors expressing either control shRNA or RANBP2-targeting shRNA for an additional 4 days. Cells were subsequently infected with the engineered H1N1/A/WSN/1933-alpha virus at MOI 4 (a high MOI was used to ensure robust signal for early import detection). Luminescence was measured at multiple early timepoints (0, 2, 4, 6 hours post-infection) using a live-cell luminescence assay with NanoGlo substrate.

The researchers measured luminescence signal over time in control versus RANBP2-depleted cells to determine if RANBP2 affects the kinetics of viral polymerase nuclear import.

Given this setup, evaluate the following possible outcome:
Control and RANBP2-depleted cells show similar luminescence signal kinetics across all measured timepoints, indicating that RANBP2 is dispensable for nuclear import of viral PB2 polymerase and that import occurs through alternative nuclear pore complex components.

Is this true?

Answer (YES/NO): YES